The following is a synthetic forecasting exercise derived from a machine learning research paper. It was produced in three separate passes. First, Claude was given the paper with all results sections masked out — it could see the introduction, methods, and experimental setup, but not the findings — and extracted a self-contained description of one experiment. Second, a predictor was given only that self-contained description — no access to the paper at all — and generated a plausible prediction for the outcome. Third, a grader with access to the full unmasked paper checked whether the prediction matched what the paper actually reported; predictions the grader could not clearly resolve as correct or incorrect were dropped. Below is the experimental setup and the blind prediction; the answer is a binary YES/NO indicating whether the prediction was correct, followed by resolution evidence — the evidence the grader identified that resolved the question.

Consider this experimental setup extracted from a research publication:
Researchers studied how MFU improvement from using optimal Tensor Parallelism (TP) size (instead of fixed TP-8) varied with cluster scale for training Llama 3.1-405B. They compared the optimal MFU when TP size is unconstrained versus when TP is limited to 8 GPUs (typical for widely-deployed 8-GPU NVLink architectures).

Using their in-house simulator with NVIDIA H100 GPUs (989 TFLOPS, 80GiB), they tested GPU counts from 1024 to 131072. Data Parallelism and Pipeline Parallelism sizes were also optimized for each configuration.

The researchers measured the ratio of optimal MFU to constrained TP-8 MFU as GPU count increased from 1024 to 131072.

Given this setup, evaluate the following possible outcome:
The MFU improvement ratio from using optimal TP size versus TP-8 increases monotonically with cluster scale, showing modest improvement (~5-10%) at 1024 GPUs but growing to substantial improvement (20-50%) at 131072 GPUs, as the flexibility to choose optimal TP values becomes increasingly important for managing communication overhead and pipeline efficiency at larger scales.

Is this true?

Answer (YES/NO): NO